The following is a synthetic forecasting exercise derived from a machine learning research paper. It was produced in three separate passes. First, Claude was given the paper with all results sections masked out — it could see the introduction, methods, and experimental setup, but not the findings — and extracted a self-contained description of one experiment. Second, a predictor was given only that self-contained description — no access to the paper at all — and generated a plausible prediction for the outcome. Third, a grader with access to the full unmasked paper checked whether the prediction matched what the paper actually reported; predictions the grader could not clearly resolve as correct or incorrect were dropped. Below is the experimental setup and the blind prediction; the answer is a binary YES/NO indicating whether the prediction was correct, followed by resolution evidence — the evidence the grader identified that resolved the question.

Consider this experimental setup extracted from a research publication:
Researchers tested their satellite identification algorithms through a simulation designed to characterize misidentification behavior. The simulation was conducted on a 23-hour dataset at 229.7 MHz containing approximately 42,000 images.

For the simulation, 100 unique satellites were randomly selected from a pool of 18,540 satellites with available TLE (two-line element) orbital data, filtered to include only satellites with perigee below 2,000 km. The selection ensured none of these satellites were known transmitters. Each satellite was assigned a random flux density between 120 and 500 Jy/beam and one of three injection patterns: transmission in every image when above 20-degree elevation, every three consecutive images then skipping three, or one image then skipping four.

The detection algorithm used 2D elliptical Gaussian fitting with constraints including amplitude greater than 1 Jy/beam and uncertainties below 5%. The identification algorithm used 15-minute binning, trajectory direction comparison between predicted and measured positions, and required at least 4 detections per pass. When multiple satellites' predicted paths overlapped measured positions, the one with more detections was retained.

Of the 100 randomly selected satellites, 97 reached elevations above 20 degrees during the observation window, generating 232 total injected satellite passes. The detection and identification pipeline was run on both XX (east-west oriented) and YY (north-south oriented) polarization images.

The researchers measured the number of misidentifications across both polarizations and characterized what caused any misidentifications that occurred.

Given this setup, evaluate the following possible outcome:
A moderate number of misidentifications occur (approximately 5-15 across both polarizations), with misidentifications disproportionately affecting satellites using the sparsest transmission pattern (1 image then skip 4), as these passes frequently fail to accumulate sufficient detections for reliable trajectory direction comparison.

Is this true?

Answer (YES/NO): NO